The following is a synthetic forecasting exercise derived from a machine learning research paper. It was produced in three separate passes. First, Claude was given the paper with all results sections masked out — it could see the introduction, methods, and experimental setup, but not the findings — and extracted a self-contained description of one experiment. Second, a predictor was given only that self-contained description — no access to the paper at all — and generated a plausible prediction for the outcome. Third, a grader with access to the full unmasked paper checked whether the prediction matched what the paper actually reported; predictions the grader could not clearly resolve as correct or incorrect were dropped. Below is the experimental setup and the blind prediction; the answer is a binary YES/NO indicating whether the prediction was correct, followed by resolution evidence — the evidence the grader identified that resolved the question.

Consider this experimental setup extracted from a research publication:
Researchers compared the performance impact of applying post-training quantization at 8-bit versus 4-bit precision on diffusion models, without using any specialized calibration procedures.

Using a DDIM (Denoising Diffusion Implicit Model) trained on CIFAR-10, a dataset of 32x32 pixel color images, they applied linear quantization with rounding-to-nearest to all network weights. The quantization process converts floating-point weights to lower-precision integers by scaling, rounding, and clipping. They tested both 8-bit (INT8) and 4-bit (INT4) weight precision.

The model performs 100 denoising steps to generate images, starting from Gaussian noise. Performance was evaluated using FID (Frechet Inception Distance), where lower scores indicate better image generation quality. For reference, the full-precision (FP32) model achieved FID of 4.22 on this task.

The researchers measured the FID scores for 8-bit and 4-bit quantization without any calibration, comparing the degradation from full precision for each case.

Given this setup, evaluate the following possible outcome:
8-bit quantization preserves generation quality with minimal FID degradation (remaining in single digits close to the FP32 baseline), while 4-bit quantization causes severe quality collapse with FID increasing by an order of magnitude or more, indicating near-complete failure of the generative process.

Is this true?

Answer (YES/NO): YES